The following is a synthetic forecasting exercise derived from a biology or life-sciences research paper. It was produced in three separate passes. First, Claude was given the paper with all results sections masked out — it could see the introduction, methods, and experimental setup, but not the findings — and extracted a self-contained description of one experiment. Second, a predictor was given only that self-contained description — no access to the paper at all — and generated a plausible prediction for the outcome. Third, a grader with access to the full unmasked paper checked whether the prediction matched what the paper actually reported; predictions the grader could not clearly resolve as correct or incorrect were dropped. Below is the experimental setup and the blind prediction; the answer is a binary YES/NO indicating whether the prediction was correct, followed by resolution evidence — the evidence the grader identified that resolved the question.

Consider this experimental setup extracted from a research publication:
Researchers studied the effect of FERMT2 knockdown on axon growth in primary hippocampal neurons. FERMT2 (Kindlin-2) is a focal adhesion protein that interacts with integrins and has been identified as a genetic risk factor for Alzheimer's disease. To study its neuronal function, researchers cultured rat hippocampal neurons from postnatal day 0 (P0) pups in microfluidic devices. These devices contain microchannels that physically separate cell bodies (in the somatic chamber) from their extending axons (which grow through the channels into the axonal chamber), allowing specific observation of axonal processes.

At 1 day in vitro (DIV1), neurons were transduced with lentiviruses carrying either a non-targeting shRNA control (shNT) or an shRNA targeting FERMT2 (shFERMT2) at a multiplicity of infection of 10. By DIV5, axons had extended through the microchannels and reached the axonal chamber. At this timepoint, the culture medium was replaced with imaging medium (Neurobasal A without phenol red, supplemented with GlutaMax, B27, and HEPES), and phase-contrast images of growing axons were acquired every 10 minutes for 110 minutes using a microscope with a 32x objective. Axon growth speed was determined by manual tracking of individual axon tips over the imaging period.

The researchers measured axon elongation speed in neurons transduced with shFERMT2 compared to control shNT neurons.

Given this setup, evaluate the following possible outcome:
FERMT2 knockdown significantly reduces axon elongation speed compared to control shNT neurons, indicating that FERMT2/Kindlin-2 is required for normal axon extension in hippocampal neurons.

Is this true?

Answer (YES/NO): NO